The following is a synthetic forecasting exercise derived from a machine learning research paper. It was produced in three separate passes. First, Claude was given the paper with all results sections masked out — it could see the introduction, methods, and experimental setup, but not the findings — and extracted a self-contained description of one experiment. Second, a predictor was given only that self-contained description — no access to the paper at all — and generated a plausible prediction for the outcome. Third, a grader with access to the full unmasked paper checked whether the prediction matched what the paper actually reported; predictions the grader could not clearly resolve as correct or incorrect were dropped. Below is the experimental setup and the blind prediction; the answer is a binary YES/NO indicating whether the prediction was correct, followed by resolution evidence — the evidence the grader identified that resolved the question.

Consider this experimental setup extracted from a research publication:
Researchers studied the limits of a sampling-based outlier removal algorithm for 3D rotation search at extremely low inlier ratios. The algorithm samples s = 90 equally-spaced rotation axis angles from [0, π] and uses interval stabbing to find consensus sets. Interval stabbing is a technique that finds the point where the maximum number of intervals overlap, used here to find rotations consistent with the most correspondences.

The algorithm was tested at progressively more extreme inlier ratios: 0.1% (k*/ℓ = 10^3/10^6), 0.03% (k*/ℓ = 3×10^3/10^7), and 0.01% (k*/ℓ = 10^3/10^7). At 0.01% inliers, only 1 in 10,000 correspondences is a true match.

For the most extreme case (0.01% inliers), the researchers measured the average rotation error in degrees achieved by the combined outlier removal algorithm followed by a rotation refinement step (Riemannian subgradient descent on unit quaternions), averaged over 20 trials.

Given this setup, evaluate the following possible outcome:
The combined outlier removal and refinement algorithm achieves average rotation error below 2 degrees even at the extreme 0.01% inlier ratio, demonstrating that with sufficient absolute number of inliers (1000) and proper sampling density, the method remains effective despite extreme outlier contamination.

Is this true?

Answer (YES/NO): NO